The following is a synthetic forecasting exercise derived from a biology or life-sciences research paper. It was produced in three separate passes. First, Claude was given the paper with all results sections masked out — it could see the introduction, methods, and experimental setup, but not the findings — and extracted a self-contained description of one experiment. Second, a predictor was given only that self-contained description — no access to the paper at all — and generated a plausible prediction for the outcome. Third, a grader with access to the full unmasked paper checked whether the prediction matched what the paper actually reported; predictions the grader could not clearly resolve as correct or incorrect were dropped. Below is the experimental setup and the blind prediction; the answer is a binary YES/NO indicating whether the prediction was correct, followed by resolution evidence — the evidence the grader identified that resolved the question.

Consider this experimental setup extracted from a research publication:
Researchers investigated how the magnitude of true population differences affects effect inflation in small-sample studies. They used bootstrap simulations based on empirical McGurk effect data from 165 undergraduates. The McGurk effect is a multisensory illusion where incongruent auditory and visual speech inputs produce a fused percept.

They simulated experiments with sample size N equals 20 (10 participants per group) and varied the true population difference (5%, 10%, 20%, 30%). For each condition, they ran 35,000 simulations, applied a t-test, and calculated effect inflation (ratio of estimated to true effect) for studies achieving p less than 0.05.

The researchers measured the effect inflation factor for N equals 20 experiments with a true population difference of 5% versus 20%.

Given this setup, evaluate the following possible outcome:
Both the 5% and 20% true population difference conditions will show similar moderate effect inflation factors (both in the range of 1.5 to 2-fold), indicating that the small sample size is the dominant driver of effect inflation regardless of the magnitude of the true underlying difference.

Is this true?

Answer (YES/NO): NO